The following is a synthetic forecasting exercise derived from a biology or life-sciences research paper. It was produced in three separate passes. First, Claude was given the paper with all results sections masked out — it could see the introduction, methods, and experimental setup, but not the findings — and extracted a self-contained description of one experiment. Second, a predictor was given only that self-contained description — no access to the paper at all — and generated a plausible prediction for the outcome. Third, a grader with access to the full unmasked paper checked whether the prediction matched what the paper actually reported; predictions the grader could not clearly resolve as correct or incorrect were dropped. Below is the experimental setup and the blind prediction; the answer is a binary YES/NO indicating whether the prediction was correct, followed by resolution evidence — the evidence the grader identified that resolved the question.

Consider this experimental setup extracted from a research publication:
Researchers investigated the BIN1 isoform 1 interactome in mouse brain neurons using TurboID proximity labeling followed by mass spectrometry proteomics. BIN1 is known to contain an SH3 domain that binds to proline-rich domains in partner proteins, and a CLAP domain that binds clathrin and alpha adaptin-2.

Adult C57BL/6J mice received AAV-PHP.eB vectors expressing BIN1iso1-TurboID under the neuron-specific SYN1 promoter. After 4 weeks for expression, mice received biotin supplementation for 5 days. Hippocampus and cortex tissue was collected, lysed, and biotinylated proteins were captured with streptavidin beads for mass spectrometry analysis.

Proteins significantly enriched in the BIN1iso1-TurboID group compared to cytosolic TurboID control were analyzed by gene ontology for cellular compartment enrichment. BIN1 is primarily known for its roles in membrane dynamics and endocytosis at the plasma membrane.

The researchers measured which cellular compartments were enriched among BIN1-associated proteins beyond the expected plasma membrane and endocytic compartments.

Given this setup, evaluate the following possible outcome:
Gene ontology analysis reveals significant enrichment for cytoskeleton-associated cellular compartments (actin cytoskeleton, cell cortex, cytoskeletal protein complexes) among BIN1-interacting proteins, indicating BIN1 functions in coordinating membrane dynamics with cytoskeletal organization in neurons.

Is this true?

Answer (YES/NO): NO